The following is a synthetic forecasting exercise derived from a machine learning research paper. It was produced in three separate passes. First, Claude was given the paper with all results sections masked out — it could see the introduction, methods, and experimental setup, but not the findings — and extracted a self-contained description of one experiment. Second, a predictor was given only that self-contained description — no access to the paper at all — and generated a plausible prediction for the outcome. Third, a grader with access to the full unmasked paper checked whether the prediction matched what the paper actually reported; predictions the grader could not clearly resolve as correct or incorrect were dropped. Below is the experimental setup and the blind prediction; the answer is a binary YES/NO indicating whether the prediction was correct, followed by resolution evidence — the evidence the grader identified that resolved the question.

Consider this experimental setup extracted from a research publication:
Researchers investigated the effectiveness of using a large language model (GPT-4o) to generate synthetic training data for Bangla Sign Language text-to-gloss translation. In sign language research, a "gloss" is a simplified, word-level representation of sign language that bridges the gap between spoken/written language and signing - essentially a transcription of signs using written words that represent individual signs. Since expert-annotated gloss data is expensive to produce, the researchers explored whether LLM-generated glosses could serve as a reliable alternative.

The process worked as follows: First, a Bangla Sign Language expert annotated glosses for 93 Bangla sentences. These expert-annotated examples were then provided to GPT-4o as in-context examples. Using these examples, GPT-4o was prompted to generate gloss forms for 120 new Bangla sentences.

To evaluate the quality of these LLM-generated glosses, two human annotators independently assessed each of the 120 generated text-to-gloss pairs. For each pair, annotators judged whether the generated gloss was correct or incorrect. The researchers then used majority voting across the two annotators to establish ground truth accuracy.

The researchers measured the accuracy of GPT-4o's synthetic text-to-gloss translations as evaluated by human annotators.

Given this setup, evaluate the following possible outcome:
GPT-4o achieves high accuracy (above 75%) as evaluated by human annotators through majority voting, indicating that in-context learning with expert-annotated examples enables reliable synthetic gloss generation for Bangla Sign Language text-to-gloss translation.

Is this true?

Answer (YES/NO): YES